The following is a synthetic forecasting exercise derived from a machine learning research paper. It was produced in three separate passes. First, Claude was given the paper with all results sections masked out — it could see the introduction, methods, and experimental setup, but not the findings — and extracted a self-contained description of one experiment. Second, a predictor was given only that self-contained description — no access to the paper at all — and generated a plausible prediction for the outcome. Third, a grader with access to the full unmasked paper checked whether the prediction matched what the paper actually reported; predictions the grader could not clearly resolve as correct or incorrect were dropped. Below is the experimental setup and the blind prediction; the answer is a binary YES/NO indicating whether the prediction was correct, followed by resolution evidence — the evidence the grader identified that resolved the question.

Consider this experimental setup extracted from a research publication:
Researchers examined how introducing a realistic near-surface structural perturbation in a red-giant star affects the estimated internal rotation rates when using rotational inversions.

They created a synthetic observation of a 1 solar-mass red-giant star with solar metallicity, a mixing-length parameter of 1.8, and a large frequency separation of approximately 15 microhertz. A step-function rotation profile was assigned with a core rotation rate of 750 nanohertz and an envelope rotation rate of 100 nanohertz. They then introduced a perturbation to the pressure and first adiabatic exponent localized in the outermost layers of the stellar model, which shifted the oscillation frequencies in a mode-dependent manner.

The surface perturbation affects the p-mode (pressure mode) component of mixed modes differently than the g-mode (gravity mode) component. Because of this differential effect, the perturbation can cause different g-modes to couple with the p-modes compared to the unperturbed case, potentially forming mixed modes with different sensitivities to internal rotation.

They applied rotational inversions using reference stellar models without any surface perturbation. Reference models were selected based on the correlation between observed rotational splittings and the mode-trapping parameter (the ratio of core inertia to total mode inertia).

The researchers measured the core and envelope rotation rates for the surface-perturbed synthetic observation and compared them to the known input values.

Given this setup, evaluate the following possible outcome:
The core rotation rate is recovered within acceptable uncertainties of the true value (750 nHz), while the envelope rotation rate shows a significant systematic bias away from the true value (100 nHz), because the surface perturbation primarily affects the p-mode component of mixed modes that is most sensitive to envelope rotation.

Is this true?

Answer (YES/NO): NO